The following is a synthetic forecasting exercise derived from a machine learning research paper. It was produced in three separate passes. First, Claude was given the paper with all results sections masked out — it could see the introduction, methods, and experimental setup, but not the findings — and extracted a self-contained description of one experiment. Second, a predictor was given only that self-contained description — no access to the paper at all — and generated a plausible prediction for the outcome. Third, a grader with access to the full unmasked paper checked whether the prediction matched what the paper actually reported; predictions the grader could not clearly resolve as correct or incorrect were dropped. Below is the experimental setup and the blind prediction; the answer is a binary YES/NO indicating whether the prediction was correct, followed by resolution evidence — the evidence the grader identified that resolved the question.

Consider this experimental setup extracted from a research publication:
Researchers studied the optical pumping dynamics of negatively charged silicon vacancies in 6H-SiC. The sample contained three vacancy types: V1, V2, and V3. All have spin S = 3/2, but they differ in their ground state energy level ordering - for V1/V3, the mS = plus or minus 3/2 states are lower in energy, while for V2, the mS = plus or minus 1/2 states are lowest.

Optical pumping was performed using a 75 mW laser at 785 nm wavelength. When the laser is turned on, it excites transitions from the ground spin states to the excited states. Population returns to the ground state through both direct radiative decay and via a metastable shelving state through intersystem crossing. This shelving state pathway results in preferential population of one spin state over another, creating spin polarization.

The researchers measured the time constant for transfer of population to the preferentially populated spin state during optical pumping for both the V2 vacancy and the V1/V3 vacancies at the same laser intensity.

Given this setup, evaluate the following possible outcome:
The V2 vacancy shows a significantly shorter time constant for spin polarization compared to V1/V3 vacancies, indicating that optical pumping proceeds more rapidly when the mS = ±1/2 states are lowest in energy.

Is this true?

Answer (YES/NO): NO